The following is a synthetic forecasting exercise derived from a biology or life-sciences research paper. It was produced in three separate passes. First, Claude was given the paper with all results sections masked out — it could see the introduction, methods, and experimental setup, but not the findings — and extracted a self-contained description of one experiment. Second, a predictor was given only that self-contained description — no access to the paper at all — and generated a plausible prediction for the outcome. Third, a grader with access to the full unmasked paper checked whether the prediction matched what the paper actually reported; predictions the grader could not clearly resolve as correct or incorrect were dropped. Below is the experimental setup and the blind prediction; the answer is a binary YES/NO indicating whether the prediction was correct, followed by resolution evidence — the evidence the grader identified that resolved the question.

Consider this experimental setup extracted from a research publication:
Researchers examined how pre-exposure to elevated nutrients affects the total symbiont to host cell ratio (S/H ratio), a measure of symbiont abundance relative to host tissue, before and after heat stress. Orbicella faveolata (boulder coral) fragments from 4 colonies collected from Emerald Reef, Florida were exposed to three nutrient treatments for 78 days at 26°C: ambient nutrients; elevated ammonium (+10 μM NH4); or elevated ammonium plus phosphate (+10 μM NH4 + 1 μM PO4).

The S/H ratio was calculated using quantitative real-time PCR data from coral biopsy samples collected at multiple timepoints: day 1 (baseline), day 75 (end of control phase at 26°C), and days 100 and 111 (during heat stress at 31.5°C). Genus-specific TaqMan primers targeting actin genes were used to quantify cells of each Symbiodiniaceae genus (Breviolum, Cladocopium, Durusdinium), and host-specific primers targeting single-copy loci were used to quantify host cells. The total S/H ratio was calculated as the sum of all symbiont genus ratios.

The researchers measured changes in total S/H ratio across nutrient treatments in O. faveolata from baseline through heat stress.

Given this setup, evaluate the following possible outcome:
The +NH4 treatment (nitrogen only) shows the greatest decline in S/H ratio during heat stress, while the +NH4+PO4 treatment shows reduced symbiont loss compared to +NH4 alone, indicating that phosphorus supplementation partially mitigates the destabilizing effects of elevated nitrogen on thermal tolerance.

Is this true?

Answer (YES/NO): NO